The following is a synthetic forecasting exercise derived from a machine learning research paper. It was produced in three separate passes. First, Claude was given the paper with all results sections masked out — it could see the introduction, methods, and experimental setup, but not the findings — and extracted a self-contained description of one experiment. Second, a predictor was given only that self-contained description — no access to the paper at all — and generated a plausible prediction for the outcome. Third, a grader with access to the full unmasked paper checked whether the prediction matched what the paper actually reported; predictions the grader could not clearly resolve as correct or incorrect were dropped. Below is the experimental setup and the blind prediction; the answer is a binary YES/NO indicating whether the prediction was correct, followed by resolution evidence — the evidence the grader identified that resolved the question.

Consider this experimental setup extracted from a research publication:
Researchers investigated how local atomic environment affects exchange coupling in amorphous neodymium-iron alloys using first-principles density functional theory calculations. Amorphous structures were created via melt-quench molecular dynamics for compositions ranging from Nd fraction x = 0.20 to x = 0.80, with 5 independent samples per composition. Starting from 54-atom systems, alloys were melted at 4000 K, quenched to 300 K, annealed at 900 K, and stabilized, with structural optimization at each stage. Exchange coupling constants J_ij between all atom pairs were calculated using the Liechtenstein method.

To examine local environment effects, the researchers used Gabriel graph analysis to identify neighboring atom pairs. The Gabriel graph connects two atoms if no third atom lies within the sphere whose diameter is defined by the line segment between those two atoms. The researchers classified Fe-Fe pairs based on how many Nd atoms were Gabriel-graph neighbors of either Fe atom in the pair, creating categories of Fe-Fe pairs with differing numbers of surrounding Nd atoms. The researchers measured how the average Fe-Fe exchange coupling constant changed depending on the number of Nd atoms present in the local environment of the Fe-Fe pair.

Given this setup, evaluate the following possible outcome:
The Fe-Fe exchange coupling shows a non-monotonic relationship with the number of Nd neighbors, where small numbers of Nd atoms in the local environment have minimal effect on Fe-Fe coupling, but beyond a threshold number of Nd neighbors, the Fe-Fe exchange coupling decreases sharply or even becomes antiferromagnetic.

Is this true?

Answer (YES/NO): NO